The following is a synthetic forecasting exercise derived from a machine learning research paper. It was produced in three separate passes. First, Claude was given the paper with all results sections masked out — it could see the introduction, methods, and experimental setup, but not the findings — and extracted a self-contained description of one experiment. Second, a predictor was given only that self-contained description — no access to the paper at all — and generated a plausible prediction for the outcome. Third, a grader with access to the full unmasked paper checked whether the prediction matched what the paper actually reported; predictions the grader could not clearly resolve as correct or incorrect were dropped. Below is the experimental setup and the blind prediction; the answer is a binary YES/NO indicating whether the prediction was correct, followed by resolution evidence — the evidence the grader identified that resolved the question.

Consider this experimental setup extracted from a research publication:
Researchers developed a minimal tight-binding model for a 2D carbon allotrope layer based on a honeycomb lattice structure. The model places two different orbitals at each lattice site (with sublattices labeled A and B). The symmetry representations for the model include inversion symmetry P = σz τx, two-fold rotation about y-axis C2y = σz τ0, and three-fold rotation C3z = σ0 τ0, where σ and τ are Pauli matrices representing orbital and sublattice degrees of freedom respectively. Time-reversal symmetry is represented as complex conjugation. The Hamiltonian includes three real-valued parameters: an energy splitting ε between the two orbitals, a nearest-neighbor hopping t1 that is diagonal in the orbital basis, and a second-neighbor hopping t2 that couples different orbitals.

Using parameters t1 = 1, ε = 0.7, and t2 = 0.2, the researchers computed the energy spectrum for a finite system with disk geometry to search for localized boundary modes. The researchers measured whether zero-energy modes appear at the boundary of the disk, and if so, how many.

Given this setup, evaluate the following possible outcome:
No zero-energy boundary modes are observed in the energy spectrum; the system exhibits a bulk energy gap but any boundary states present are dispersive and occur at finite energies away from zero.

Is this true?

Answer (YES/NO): NO